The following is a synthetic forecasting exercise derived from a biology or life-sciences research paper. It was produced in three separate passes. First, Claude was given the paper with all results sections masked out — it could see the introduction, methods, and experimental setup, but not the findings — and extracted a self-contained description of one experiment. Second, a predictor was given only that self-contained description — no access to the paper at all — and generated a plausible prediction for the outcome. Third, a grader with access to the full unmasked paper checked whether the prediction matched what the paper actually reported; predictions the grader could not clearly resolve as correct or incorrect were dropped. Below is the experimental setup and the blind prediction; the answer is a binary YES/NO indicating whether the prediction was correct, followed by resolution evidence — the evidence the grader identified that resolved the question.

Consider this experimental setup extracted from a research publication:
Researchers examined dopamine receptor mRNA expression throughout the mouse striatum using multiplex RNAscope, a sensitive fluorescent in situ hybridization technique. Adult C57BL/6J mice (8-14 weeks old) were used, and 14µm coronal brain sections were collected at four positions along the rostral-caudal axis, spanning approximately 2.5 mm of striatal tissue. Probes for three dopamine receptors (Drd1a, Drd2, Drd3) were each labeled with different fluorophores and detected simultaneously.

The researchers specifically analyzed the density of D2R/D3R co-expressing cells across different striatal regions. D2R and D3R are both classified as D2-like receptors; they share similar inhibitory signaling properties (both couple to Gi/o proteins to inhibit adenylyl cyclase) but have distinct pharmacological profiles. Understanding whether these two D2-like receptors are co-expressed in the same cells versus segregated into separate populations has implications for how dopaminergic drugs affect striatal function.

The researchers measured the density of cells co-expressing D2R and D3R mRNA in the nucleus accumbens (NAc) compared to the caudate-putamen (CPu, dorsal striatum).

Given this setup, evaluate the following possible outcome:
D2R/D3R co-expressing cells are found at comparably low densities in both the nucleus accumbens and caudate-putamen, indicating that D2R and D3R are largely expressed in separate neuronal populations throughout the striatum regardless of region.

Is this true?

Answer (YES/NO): NO